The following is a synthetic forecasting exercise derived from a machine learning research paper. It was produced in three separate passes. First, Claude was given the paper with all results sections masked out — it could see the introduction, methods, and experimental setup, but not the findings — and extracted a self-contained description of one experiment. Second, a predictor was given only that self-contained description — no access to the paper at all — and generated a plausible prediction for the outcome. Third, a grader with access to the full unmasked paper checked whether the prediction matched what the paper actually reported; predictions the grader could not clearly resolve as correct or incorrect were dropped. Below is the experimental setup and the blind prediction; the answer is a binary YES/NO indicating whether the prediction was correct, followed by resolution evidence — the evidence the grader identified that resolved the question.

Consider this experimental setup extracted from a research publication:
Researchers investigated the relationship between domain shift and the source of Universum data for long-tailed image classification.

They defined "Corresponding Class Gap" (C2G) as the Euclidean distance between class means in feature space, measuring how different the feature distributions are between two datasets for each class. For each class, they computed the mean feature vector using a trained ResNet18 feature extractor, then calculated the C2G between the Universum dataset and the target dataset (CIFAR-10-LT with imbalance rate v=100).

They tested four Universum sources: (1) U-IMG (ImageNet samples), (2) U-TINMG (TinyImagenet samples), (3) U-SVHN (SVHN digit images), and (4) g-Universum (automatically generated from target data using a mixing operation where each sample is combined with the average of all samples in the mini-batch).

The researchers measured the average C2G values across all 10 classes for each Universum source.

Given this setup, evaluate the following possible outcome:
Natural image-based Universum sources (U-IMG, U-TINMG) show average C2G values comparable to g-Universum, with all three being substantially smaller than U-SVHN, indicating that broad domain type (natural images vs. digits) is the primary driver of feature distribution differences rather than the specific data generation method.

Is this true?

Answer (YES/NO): NO